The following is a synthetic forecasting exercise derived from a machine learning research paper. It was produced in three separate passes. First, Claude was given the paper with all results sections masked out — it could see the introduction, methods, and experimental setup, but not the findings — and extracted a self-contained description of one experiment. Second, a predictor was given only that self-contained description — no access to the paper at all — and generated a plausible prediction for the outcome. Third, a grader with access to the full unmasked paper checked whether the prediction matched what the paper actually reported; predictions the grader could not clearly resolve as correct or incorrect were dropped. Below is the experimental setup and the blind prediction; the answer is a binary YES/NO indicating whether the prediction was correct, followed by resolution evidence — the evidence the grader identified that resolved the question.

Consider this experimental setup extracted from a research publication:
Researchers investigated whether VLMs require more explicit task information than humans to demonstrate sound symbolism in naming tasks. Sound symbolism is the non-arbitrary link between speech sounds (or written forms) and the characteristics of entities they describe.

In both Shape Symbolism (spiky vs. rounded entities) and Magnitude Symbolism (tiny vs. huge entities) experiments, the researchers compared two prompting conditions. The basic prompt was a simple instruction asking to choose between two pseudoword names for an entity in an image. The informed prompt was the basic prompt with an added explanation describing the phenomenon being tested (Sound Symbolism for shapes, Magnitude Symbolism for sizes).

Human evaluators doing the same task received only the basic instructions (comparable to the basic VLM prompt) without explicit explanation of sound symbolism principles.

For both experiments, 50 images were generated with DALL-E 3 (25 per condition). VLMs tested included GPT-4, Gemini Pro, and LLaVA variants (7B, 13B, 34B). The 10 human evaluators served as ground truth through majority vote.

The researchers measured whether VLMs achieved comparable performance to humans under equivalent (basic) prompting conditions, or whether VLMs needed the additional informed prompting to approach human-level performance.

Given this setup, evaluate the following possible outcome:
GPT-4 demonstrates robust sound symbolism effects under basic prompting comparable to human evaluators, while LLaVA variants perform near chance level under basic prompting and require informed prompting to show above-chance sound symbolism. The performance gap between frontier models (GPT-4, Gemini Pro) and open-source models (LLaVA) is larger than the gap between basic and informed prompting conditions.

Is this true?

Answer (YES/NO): NO